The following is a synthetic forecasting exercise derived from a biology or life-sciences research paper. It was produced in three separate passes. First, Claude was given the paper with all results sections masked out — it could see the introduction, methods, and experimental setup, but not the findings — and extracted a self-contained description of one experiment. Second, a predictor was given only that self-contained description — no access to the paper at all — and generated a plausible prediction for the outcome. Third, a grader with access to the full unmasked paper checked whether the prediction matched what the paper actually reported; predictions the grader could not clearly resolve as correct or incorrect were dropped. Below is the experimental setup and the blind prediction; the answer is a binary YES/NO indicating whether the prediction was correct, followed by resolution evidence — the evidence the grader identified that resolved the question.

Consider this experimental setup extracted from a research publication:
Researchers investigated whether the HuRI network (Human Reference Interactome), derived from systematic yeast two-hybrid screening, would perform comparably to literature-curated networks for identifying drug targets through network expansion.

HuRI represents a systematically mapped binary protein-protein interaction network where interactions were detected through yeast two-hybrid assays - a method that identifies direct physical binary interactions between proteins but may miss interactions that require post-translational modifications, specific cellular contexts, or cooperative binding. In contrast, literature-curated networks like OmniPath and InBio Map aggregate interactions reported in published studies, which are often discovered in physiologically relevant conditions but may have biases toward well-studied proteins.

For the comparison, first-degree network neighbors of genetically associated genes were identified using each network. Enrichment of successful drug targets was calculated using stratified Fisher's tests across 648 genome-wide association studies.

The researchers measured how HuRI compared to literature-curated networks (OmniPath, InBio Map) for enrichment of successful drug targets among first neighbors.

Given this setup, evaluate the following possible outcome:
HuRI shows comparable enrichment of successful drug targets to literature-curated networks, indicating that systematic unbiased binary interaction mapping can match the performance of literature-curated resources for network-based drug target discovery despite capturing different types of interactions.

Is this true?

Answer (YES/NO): NO